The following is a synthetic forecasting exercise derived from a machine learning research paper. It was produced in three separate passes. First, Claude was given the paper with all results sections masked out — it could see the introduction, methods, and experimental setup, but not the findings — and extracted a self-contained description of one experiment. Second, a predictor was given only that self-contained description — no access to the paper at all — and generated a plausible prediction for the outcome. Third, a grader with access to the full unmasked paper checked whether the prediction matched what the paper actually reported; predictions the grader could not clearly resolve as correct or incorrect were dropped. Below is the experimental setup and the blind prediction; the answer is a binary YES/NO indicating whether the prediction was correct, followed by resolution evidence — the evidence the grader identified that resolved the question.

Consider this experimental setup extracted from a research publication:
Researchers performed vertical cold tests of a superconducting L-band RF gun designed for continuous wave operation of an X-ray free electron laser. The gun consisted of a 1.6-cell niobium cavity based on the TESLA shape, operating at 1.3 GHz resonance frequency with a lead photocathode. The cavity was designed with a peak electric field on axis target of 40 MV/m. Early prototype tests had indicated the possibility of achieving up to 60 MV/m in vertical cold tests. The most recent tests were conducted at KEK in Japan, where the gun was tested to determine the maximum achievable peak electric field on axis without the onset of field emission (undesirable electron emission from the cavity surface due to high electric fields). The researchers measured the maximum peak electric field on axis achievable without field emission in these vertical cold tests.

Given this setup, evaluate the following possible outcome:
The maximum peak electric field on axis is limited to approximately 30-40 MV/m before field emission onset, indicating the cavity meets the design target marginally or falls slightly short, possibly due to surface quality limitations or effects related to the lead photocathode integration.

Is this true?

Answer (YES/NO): NO